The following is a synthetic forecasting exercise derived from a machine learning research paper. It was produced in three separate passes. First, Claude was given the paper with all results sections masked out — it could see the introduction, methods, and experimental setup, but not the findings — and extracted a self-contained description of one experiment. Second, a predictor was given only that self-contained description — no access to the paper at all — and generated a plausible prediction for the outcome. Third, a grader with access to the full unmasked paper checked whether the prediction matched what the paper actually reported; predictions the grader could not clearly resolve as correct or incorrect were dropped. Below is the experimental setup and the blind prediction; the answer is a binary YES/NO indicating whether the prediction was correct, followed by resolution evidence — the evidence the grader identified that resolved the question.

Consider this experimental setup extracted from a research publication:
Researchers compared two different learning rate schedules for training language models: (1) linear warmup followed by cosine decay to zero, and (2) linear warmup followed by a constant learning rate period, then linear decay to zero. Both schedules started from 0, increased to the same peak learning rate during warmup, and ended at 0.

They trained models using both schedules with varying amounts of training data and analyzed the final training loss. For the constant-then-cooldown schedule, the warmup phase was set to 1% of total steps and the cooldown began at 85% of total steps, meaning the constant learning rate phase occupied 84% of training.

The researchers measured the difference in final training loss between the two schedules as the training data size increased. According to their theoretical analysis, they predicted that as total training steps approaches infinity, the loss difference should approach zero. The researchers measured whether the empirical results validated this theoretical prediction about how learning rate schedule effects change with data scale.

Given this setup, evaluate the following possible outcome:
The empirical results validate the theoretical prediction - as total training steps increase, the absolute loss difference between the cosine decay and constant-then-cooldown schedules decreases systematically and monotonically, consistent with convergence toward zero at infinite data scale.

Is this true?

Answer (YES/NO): YES